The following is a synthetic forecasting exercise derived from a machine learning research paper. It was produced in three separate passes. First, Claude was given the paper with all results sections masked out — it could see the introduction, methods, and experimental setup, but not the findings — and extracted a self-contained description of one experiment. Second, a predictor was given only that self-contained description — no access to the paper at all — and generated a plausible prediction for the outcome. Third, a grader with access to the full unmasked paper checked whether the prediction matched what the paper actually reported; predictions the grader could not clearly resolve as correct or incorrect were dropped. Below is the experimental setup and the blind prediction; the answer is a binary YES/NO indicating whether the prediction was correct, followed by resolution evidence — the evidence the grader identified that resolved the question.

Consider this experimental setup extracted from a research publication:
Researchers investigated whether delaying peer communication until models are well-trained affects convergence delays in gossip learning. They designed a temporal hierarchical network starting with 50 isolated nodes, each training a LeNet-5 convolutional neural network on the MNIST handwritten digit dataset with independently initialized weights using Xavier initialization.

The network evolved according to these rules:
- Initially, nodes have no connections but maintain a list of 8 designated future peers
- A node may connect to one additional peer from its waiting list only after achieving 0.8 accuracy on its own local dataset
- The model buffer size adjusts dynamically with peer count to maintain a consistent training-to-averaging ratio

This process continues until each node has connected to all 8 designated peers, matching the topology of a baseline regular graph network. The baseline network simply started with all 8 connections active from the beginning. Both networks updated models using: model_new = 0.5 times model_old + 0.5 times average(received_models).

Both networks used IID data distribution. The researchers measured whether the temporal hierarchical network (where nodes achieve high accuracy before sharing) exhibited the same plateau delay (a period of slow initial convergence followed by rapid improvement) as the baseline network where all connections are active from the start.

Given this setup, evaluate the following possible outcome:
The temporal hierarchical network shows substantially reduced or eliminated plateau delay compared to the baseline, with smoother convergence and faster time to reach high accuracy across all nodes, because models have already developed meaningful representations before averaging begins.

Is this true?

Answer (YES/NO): YES